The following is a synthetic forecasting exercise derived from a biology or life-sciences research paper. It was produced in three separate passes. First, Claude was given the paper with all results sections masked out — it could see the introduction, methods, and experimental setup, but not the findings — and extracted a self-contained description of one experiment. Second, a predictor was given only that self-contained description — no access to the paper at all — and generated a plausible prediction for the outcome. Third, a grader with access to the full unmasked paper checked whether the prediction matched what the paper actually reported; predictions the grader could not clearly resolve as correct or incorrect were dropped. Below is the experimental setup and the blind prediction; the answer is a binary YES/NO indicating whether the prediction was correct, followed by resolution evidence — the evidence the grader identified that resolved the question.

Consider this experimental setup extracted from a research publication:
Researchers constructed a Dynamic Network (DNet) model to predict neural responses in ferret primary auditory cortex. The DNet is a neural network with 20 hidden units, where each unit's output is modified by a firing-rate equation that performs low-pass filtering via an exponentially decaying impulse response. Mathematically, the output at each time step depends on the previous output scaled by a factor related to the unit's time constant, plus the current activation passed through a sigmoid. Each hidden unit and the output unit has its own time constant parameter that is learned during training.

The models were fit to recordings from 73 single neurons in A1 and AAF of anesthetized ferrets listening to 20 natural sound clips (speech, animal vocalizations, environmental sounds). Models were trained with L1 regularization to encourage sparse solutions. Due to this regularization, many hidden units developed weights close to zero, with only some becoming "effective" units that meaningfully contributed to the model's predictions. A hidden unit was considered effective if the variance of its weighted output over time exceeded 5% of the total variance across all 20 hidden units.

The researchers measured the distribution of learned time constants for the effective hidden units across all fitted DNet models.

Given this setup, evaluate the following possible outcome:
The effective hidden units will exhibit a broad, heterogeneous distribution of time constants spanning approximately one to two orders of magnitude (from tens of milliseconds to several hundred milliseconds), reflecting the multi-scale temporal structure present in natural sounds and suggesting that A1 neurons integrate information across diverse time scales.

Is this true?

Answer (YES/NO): NO